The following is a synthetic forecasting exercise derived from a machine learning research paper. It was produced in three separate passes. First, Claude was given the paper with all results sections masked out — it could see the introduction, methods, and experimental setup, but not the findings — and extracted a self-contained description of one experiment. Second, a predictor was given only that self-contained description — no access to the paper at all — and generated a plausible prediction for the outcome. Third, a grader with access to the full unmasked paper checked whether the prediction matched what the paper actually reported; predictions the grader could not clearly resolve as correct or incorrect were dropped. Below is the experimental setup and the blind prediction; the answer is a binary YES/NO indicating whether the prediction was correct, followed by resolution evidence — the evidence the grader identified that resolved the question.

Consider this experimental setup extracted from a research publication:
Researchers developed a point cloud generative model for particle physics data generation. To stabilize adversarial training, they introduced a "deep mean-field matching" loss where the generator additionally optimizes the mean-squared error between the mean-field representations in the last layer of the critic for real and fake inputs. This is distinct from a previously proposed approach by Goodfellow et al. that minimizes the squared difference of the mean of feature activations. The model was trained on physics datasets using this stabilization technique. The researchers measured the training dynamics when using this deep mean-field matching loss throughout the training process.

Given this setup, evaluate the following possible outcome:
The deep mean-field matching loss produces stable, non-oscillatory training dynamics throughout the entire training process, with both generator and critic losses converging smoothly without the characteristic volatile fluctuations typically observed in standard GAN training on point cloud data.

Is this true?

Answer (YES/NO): NO